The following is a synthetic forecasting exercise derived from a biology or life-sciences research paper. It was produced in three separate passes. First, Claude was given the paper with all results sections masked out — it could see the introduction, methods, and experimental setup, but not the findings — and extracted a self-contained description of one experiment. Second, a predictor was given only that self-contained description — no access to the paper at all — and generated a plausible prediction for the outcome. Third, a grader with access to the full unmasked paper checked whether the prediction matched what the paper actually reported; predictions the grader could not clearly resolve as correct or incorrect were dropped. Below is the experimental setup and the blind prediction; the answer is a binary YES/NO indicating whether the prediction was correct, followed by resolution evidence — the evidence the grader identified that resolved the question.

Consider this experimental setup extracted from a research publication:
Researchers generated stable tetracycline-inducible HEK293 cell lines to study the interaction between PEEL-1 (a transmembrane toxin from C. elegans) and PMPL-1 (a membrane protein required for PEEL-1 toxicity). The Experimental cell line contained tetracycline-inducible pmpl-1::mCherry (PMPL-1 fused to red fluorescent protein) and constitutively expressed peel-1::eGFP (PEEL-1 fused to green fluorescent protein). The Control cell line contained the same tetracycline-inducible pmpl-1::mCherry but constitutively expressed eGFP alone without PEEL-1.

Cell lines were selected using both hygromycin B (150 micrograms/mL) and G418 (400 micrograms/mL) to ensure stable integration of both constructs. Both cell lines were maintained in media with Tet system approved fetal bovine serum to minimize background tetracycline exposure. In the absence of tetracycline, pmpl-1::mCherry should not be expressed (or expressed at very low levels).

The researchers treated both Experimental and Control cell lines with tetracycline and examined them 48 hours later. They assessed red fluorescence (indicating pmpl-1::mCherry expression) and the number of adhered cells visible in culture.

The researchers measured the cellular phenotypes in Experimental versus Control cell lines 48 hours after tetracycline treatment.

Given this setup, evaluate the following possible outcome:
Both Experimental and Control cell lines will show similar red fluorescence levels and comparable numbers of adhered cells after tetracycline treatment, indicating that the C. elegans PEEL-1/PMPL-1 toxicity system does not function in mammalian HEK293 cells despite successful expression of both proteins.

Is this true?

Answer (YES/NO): NO